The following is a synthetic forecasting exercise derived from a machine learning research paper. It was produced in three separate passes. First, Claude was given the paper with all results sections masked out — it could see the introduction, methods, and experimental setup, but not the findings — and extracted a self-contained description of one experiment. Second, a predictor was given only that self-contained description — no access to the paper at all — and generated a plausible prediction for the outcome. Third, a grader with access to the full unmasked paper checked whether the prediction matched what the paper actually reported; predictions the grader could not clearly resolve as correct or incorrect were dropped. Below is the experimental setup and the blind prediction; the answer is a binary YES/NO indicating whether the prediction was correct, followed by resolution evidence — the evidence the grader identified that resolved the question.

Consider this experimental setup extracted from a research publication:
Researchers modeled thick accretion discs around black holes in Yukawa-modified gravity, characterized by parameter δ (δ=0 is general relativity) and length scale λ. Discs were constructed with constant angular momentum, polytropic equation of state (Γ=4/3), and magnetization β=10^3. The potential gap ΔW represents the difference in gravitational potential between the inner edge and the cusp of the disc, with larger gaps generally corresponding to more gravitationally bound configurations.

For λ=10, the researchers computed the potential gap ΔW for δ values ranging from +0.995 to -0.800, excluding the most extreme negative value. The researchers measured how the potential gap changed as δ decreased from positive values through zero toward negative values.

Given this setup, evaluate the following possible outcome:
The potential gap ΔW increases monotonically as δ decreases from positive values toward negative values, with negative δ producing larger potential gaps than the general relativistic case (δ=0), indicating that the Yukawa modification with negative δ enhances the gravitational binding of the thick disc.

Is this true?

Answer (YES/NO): NO